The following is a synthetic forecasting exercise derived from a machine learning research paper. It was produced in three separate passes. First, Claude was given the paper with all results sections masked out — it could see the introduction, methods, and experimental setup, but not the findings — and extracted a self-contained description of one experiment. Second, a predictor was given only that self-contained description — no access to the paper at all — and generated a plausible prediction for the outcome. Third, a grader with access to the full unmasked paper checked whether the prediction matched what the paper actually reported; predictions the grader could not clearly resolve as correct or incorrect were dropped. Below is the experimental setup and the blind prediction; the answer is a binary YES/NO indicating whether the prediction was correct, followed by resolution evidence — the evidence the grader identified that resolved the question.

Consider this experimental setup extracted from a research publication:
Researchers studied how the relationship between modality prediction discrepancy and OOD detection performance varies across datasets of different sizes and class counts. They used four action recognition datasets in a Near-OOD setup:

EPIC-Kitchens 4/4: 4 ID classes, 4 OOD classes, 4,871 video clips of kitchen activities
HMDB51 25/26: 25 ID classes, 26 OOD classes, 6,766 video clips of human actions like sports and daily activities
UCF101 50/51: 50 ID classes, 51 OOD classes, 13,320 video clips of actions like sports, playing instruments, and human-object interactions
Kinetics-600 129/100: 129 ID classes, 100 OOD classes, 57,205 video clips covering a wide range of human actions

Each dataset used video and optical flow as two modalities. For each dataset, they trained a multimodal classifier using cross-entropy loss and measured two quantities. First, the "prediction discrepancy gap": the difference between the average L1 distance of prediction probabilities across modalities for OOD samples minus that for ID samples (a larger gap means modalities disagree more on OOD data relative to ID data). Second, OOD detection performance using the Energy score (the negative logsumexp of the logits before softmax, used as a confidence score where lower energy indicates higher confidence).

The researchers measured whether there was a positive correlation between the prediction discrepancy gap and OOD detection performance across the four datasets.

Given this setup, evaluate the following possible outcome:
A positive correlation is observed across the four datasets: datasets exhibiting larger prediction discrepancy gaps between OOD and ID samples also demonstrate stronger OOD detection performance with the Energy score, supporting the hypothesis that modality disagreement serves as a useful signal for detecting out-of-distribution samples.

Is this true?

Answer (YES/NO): YES